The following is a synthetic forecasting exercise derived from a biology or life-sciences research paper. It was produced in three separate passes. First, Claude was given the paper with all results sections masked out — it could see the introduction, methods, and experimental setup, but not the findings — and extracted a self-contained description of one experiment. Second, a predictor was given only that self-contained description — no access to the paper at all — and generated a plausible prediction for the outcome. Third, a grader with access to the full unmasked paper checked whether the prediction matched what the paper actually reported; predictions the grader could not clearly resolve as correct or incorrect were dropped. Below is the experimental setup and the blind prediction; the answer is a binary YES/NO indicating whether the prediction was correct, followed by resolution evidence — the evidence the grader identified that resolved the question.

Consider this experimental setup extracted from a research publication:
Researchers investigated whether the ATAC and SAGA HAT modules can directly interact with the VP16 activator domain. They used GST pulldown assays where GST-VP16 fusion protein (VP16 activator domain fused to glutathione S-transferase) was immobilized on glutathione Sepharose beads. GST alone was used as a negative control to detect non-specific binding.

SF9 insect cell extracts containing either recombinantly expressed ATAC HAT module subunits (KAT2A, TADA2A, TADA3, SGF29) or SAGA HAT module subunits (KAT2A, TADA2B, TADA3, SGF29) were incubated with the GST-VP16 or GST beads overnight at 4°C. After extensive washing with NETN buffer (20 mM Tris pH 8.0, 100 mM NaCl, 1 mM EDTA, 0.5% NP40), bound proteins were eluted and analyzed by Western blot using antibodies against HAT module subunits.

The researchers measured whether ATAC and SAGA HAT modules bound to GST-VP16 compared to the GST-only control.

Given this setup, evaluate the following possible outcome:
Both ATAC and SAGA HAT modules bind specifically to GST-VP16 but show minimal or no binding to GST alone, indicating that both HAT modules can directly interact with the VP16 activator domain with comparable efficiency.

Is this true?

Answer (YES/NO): YES